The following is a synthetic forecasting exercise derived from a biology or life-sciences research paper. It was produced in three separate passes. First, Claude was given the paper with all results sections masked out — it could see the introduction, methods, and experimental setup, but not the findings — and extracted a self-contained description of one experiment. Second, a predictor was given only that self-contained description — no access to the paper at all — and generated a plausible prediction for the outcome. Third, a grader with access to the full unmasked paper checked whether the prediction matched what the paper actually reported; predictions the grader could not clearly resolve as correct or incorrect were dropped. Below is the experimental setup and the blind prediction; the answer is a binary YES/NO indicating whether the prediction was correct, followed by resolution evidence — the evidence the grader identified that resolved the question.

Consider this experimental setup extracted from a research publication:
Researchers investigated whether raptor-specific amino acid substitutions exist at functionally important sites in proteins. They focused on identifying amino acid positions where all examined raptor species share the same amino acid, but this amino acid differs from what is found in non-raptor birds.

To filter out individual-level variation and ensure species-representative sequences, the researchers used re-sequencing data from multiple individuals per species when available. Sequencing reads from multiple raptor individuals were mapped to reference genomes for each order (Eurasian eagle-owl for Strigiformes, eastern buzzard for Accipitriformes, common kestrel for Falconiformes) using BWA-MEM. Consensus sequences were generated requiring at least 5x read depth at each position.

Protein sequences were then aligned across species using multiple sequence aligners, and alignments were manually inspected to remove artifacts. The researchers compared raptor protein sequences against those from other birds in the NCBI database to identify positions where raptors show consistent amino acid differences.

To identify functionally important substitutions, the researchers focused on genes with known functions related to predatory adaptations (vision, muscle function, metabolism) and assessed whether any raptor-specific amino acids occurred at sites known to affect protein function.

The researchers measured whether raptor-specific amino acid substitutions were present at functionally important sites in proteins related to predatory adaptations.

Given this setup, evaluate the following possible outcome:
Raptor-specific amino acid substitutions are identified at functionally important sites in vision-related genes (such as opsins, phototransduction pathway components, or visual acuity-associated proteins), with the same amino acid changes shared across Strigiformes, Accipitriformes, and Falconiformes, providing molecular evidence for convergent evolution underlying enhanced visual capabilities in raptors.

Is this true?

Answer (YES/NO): NO